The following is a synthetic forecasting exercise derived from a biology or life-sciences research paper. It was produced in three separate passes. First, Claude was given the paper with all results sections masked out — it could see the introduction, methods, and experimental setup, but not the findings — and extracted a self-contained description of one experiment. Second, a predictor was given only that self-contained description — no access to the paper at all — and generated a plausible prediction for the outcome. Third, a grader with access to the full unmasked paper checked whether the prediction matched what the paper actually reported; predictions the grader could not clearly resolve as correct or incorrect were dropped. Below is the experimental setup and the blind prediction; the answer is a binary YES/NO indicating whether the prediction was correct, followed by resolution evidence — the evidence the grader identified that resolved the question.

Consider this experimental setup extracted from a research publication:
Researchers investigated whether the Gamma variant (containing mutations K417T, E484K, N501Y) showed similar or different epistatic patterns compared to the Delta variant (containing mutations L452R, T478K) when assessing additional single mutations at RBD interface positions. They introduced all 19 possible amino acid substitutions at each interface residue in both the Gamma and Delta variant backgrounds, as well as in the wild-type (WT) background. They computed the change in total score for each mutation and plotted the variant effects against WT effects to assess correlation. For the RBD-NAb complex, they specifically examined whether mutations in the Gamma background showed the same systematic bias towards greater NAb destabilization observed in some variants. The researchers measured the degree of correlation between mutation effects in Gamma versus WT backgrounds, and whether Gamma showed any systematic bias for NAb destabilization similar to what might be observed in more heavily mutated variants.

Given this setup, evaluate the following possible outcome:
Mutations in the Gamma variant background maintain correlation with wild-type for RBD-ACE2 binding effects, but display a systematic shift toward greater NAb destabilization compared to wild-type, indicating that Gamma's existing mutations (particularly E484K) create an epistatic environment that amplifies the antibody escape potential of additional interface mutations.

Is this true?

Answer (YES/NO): NO